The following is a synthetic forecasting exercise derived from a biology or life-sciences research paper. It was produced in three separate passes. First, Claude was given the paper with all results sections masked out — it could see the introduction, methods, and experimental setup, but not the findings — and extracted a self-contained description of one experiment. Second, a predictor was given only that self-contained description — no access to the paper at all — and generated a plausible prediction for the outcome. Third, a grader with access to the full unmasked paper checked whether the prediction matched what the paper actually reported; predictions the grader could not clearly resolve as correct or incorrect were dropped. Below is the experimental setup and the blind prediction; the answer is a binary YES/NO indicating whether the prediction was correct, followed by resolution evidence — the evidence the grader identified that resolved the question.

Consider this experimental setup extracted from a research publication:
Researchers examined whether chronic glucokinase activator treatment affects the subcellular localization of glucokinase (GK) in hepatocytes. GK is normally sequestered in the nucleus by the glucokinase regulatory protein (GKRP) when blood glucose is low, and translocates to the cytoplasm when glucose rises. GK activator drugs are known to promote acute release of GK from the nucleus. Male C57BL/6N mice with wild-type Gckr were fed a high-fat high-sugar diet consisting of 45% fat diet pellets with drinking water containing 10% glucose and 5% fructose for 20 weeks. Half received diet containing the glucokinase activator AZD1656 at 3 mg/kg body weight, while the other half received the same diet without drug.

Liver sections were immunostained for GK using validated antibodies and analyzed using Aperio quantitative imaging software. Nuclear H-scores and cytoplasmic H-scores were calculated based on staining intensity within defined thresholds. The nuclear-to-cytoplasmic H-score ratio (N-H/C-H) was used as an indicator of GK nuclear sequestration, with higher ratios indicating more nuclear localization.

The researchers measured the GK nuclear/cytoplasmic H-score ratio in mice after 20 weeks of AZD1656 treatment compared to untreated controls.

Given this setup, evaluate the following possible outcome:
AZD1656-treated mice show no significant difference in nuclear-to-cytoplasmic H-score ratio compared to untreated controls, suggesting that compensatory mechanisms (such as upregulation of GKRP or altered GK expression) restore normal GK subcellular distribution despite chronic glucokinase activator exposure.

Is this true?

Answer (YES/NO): NO